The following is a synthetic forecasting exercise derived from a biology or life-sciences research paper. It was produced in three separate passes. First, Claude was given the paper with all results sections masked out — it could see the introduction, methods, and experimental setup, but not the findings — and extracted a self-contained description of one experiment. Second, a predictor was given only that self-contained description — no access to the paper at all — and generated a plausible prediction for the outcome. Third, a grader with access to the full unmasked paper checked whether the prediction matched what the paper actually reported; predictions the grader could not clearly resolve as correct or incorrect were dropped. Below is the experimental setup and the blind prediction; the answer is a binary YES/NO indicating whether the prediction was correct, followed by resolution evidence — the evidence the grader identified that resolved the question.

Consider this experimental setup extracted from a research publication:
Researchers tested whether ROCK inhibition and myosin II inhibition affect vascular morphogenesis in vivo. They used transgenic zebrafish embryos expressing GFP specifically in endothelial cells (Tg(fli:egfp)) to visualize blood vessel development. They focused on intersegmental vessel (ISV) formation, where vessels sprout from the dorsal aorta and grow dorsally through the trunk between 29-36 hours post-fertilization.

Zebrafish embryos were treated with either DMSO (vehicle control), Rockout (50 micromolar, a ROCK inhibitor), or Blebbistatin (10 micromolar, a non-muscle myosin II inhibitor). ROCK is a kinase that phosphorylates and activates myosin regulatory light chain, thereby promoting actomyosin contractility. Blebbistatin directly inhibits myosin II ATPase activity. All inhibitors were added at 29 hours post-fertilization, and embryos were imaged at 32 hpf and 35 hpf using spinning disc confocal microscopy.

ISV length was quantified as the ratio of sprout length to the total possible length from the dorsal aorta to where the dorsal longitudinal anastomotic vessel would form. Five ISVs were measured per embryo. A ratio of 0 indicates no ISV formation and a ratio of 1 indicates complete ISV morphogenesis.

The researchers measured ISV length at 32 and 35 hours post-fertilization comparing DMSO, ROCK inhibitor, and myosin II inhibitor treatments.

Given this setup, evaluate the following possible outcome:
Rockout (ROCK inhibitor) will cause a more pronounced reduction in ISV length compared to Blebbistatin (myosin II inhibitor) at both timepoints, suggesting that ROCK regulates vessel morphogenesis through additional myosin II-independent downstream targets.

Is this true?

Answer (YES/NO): NO